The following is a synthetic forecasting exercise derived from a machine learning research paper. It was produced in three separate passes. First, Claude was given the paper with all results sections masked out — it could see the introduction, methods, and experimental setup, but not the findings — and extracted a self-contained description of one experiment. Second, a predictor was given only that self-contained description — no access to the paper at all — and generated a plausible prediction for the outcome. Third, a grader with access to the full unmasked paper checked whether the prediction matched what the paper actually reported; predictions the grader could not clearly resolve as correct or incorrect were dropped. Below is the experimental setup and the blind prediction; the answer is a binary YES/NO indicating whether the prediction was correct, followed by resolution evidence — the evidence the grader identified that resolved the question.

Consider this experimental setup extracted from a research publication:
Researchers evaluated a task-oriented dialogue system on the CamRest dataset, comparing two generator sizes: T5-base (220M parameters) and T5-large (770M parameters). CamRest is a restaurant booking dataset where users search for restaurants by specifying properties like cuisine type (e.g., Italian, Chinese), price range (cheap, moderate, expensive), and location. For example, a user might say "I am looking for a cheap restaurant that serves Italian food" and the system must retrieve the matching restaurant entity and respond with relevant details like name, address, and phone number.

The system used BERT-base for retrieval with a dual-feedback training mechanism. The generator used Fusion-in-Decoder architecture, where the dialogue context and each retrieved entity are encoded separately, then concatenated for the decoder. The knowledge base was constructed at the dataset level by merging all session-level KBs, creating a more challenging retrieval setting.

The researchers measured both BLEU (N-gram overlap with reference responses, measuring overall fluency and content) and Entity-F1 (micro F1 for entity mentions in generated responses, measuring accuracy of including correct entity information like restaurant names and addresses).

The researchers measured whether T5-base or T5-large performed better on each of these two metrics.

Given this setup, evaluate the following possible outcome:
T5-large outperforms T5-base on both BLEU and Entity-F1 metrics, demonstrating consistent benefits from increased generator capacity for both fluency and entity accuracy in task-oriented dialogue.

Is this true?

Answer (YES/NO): NO